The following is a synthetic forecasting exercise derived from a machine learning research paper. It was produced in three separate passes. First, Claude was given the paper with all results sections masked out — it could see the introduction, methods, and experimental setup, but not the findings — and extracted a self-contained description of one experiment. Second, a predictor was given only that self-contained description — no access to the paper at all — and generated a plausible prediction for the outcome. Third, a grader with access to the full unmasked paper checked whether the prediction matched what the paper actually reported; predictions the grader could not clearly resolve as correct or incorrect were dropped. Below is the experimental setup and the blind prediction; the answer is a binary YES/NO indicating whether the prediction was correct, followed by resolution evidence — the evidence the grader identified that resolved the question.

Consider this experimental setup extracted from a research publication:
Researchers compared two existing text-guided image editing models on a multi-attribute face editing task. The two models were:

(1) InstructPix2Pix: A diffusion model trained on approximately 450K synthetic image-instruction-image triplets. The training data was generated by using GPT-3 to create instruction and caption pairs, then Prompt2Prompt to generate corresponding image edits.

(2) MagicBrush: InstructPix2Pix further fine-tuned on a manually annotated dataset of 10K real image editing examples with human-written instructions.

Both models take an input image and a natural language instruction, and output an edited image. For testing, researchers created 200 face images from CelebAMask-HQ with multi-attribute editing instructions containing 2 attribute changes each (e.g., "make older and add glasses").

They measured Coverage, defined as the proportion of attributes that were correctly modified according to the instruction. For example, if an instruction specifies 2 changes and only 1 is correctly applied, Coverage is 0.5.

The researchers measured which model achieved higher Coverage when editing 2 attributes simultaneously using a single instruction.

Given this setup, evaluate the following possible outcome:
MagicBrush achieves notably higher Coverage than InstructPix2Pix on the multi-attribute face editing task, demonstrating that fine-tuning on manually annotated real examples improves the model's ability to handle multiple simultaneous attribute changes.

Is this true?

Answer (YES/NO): NO